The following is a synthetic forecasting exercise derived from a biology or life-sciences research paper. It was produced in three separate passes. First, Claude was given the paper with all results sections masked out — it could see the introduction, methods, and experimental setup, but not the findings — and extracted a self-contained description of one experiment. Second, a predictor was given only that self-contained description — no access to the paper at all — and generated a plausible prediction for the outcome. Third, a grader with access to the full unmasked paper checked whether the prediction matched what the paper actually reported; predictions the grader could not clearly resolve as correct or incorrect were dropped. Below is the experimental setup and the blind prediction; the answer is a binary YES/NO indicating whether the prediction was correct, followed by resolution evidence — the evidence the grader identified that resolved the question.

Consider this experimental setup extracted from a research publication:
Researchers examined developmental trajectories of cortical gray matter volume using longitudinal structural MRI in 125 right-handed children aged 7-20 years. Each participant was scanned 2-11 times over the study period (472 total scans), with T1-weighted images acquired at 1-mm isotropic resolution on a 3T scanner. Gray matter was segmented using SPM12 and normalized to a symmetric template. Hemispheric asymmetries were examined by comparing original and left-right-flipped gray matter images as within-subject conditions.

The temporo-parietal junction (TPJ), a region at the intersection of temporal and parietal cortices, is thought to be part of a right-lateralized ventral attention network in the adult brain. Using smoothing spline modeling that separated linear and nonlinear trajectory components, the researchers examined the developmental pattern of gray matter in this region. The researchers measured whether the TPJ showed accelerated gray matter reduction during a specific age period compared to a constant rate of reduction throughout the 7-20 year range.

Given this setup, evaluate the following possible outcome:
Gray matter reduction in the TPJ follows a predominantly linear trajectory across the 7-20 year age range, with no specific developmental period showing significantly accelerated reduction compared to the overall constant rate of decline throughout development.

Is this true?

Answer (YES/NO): NO